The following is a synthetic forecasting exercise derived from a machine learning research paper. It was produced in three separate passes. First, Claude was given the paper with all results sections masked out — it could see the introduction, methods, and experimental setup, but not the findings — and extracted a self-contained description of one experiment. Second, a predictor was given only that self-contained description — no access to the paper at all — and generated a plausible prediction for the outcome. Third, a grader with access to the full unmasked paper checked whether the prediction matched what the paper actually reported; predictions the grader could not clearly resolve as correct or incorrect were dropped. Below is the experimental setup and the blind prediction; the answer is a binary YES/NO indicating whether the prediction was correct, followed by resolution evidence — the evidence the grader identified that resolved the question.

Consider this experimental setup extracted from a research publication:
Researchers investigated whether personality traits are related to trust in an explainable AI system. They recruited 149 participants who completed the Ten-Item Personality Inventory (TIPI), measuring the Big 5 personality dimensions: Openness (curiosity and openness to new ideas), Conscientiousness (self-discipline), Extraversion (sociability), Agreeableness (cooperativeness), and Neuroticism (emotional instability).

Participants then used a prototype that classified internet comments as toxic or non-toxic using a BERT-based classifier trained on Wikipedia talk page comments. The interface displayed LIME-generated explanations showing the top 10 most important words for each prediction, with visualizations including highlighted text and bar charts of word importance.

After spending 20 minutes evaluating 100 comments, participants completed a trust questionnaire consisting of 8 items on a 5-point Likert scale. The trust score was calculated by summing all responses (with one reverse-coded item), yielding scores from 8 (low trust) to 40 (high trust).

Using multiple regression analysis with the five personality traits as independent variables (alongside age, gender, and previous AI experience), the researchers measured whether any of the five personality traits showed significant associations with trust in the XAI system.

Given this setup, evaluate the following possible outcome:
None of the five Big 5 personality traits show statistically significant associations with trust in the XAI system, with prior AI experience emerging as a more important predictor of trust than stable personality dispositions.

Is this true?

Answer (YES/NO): NO